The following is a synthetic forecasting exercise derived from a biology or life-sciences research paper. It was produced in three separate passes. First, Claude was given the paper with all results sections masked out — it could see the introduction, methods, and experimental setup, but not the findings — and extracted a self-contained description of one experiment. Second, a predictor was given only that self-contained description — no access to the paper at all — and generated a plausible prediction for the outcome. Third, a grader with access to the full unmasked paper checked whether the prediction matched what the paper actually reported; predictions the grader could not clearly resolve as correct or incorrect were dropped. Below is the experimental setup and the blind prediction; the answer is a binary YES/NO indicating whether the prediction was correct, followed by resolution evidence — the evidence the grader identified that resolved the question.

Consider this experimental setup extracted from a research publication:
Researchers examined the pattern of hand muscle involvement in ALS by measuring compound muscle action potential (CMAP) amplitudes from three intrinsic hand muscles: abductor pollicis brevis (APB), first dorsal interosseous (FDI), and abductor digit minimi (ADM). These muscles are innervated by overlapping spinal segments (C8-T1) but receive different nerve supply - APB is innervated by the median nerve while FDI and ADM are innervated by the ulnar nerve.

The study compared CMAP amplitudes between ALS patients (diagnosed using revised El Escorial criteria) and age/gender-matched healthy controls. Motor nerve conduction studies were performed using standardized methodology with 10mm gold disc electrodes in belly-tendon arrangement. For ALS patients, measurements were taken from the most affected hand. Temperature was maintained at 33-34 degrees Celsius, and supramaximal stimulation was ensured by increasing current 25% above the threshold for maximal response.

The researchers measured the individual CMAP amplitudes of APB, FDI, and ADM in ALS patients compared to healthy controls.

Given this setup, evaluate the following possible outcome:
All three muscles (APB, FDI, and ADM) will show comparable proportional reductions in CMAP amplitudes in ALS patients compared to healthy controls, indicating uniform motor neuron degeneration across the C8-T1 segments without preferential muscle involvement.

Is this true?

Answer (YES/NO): NO